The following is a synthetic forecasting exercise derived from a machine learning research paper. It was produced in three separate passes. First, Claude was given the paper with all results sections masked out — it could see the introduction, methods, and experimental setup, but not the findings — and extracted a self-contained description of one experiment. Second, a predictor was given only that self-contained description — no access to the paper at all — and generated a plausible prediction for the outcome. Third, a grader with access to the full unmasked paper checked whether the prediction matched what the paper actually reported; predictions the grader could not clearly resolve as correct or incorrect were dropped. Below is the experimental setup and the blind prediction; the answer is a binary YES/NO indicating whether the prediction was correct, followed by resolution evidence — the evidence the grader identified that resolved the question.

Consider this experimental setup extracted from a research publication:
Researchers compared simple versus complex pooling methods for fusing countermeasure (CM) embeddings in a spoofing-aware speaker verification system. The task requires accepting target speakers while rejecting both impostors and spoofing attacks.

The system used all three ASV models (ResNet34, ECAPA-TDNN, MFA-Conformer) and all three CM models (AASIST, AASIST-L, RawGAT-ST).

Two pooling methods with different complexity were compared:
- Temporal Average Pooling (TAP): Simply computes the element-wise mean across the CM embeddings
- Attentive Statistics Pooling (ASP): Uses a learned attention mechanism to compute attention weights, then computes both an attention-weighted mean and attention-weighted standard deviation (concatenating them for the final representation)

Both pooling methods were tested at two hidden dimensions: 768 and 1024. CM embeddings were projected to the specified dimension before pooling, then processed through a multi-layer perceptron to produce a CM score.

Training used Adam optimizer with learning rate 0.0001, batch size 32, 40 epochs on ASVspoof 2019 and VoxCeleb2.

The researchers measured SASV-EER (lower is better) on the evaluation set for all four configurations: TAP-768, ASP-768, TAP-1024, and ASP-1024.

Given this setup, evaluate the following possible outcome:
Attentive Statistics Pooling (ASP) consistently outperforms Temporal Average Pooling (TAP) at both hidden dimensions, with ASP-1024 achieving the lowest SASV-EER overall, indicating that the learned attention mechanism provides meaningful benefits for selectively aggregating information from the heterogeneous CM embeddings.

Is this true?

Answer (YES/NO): NO